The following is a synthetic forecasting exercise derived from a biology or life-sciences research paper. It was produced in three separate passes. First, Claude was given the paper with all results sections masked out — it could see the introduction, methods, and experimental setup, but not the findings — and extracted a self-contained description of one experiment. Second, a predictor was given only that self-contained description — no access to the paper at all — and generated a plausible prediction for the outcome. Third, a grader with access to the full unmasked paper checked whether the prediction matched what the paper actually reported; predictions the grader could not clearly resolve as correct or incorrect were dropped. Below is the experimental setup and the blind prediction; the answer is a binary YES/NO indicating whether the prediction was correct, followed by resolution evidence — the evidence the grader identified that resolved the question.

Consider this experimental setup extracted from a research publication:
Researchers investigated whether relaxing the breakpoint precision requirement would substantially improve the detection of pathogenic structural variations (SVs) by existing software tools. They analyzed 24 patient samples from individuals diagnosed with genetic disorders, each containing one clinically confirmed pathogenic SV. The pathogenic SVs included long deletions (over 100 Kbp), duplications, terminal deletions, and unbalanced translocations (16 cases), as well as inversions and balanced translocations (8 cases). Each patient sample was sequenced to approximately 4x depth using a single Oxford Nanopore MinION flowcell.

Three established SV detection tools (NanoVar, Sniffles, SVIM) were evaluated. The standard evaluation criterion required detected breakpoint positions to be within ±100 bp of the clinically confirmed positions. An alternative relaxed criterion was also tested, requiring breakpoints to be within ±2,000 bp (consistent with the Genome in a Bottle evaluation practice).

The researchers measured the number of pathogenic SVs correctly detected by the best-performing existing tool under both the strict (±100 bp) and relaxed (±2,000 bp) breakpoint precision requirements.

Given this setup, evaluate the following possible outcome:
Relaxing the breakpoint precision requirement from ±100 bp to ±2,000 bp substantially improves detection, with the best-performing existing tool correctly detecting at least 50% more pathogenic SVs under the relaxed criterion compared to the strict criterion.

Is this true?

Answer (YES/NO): NO